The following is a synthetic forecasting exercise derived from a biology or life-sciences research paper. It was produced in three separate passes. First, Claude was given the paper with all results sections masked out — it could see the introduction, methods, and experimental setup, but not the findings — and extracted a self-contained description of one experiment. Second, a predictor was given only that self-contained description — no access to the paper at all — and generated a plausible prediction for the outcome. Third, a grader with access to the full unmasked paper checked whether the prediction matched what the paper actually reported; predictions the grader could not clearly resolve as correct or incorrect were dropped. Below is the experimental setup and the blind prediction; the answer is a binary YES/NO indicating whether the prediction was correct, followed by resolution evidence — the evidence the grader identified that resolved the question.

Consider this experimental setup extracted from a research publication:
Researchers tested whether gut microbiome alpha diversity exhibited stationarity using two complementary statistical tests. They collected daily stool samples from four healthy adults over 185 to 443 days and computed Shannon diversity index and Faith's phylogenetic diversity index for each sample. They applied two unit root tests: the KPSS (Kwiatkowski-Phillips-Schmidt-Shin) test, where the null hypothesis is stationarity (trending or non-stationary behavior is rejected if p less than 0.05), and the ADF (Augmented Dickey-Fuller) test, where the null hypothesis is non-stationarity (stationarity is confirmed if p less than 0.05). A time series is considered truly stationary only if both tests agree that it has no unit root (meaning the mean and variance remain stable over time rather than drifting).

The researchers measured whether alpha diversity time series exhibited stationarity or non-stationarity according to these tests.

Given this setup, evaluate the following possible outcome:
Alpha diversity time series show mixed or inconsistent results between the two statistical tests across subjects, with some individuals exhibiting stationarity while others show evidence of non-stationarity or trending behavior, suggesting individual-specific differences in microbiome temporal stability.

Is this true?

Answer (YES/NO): NO